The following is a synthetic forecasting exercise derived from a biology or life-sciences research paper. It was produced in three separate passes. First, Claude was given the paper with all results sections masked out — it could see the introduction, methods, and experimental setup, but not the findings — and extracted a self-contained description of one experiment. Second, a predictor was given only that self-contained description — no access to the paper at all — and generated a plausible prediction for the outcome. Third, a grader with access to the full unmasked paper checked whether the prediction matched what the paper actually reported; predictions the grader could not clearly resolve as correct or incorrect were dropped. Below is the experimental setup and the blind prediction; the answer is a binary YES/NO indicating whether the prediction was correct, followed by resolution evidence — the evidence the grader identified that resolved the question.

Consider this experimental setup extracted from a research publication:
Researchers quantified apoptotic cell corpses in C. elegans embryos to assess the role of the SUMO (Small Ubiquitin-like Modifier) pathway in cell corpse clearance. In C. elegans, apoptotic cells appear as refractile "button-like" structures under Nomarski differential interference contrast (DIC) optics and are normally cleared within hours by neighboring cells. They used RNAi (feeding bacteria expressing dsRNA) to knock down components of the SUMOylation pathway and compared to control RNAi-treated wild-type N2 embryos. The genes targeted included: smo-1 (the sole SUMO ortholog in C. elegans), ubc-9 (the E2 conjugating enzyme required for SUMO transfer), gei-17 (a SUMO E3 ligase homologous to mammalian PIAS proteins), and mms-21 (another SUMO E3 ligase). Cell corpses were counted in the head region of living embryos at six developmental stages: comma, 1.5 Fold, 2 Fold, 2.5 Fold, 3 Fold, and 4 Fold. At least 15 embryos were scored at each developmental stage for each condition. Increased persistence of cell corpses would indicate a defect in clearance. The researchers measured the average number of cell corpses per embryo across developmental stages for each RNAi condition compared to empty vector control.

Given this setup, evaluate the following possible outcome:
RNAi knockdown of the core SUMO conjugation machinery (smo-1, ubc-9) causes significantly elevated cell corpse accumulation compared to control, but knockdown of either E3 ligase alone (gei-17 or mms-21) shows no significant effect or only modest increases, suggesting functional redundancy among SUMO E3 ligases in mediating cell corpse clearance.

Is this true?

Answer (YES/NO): NO